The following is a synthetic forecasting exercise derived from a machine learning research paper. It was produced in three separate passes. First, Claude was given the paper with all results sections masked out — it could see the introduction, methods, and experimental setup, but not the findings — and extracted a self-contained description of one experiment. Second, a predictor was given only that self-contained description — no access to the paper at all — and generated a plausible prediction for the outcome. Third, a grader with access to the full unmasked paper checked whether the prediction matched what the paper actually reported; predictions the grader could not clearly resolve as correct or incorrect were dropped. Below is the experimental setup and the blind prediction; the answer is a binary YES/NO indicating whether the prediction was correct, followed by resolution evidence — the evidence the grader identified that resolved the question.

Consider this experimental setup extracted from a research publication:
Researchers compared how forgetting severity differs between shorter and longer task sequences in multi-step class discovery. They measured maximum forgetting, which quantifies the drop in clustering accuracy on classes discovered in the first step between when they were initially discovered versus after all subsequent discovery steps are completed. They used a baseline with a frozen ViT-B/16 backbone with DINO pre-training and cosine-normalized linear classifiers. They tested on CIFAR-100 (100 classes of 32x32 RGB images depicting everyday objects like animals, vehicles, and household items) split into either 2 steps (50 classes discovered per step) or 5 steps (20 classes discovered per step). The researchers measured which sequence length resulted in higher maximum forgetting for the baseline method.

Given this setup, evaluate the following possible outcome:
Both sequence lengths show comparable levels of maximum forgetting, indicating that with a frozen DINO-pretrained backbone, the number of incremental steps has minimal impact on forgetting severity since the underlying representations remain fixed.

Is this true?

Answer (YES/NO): NO